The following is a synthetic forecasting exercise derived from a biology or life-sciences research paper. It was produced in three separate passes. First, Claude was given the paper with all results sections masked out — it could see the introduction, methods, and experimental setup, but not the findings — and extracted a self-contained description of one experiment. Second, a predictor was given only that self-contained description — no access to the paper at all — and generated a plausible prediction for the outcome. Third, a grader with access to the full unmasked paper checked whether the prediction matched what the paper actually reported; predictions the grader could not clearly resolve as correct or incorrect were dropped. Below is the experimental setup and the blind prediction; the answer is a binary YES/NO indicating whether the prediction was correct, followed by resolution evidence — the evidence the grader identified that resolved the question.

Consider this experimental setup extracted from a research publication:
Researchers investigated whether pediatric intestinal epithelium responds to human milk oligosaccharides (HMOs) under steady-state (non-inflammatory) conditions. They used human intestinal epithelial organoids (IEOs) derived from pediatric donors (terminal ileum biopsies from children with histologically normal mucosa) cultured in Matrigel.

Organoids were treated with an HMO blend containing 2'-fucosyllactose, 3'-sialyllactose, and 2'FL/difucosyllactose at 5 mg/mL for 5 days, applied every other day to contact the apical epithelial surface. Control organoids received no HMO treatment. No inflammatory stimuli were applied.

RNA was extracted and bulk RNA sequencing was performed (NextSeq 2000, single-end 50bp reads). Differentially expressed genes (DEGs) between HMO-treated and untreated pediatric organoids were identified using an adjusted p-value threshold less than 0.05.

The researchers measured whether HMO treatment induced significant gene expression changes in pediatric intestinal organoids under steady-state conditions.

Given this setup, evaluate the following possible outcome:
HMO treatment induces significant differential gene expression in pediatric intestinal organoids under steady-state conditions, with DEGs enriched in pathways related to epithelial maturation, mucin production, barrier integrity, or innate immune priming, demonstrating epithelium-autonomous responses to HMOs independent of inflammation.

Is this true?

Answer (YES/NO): NO